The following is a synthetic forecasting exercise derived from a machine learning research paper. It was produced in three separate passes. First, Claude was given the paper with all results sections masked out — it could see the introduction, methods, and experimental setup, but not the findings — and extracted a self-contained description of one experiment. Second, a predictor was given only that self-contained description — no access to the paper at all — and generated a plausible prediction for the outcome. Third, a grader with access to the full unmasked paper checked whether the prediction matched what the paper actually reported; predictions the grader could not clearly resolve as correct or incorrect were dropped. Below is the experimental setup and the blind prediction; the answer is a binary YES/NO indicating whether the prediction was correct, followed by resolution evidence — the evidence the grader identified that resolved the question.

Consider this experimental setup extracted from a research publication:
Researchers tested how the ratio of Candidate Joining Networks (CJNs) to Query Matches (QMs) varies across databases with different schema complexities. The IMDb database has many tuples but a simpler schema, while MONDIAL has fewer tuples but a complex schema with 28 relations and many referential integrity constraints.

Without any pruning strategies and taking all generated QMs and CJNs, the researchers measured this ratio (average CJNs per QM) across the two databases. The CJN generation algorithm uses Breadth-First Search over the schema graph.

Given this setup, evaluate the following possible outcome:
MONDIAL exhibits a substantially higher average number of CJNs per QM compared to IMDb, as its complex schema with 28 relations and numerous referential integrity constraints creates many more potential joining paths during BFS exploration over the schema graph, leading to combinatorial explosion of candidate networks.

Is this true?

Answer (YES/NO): YES